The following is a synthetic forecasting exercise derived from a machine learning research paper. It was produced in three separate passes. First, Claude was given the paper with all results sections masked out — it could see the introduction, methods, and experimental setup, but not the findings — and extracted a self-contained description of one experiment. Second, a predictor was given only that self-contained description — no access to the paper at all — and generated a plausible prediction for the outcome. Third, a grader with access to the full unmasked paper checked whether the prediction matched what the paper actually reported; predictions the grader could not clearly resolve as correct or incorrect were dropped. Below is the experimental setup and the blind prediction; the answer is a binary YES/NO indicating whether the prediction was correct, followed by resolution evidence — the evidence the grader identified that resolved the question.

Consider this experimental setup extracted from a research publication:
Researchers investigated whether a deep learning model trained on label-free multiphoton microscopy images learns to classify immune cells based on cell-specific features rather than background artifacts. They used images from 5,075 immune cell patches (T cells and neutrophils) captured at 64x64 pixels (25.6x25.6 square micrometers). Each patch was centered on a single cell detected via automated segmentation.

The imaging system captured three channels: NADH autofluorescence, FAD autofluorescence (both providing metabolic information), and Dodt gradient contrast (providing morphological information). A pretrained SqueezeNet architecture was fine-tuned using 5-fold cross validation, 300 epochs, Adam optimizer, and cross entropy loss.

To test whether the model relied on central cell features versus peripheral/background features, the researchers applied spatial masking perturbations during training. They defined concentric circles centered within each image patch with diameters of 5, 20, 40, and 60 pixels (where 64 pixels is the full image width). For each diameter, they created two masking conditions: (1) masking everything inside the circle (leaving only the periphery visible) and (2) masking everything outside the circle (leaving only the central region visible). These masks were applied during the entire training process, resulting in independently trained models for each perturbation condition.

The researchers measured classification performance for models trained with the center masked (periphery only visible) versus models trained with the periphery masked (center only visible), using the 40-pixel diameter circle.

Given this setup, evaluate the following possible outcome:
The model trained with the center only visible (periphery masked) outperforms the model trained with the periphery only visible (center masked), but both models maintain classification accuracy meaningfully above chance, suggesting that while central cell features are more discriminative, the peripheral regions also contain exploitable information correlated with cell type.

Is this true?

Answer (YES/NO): YES